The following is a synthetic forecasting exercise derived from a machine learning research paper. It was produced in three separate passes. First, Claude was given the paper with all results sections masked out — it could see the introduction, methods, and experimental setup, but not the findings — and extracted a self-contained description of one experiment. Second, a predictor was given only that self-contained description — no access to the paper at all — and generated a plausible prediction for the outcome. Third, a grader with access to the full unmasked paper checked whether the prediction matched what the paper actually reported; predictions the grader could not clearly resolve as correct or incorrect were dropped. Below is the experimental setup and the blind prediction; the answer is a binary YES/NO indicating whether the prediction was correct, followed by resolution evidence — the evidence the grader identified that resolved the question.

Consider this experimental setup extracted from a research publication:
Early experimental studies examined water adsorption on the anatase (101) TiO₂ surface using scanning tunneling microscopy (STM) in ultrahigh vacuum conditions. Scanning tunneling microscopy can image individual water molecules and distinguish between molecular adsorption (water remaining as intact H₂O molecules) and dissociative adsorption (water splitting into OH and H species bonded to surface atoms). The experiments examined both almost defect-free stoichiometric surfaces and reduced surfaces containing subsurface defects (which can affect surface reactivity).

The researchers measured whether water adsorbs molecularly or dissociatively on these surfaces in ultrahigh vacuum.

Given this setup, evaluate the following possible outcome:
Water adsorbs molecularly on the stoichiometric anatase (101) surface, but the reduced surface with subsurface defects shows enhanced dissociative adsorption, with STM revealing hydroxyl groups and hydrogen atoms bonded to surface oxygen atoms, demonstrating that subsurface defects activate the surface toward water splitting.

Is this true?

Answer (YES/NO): NO